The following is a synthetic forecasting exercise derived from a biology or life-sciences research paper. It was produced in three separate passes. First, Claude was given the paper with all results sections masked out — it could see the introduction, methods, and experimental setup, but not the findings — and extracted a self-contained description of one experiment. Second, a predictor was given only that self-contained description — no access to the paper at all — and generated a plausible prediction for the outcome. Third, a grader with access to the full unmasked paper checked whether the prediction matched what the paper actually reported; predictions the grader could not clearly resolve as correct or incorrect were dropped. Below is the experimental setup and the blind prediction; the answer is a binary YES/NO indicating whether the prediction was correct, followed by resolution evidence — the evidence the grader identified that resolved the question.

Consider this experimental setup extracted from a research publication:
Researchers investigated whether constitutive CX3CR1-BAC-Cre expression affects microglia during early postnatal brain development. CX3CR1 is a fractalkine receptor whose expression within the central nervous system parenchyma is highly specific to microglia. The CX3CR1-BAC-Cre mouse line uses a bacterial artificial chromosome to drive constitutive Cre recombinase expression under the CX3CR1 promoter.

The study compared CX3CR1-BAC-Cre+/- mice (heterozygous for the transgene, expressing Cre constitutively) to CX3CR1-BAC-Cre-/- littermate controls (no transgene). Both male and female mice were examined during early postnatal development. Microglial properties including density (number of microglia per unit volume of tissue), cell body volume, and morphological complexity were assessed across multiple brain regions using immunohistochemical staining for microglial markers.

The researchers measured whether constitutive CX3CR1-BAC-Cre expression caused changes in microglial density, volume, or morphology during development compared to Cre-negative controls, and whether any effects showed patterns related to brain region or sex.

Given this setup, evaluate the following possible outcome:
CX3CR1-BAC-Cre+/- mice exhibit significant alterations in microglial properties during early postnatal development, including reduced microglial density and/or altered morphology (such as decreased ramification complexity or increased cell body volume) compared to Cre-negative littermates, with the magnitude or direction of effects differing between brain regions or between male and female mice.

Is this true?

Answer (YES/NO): NO